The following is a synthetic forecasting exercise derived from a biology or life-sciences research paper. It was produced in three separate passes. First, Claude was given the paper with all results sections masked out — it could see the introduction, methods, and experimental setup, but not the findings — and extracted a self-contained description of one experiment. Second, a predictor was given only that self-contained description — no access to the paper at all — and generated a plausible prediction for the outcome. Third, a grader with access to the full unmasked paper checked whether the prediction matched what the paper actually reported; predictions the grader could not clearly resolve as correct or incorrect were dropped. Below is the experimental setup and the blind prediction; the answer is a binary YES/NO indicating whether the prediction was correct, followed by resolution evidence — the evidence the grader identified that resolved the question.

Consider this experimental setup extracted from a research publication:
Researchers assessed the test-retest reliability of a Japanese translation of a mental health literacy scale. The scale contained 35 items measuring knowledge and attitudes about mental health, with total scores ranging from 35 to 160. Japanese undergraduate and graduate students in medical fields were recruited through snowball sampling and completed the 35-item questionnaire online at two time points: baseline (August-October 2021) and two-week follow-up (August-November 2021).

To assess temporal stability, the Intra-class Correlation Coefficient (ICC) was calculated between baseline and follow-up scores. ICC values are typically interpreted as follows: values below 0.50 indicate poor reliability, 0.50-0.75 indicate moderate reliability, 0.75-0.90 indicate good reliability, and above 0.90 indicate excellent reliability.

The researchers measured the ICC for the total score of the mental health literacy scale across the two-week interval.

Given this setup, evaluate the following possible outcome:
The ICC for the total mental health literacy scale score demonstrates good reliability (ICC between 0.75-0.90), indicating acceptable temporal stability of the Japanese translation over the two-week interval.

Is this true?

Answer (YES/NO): YES